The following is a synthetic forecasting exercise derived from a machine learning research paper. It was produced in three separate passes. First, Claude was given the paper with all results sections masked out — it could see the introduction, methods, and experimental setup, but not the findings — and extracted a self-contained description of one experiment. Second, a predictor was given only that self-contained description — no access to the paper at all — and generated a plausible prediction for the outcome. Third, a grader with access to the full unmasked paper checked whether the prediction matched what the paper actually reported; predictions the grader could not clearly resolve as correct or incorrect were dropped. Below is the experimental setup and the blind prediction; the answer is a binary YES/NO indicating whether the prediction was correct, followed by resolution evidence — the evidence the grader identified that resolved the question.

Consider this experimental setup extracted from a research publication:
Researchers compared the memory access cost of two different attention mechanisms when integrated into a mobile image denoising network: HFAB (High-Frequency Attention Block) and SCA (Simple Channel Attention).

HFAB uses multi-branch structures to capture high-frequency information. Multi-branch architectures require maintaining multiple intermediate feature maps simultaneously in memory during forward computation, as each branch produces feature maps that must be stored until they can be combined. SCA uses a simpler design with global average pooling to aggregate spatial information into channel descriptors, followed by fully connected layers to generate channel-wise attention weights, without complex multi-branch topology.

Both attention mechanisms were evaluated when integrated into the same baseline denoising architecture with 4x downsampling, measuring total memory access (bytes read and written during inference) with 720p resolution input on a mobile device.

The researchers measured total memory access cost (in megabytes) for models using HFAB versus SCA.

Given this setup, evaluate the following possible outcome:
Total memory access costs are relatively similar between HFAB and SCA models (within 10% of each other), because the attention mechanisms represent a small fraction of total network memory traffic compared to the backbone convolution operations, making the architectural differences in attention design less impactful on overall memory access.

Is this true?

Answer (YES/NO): NO